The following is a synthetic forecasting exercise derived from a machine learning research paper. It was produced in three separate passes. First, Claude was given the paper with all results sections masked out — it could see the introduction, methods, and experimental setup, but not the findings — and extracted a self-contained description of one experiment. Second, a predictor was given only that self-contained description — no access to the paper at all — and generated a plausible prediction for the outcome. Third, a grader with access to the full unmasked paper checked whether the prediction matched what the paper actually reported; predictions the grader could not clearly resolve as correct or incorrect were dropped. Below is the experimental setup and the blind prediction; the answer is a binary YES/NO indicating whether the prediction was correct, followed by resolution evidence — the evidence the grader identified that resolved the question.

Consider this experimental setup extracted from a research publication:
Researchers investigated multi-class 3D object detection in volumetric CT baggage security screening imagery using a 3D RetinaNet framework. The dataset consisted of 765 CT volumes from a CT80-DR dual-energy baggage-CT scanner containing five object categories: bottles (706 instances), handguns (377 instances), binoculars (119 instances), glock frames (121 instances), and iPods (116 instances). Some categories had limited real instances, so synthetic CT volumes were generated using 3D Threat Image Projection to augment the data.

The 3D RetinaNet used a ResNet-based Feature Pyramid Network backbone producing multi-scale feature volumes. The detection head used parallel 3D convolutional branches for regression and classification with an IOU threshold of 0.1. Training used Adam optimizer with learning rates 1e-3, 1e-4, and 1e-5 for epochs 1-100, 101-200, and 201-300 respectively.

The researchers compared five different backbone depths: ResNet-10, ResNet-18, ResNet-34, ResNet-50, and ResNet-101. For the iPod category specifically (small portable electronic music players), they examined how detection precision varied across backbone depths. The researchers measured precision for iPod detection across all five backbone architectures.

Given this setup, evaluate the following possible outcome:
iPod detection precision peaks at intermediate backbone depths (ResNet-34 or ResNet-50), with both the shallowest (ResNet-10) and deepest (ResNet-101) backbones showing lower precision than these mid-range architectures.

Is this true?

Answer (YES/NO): YES